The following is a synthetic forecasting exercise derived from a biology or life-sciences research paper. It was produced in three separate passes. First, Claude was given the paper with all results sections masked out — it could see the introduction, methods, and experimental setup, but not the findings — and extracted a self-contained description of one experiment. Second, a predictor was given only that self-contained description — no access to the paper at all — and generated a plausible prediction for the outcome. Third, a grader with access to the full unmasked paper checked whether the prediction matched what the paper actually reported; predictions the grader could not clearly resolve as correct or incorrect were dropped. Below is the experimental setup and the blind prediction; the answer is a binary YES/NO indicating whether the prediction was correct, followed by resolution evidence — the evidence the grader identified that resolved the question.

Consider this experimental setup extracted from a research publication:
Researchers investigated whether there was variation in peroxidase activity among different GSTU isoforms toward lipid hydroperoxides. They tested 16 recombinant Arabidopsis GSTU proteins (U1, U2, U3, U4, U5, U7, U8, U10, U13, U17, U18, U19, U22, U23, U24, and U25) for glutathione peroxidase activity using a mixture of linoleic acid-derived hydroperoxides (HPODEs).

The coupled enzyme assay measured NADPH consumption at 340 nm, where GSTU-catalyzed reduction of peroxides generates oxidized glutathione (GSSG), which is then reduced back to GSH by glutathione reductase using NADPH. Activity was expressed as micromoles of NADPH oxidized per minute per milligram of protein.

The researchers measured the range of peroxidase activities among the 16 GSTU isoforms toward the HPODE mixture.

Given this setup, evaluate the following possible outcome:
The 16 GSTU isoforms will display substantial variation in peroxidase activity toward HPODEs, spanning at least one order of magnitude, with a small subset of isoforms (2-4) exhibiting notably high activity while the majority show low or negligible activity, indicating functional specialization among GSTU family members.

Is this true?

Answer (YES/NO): NO